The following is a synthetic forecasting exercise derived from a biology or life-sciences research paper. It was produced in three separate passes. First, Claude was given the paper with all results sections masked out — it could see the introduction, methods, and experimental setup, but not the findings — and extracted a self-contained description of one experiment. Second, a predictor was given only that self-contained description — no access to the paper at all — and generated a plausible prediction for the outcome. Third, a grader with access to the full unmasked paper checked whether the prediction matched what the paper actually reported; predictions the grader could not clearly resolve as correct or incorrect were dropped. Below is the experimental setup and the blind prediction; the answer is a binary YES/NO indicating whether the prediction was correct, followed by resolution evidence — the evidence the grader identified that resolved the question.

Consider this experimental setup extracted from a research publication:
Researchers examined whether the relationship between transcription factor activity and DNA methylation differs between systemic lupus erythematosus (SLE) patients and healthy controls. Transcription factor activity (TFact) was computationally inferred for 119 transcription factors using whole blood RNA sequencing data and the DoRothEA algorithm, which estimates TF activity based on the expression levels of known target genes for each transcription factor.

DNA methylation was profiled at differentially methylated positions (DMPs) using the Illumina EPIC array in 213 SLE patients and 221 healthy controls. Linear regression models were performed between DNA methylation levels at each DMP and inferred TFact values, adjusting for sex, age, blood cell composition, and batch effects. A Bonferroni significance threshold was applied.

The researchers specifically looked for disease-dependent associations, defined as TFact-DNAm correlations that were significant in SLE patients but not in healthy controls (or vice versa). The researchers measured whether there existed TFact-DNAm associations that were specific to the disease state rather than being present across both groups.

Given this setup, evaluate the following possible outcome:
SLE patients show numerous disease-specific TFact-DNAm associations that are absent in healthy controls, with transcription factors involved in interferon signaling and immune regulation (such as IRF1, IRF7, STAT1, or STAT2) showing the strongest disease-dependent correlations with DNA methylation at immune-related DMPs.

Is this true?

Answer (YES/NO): YES